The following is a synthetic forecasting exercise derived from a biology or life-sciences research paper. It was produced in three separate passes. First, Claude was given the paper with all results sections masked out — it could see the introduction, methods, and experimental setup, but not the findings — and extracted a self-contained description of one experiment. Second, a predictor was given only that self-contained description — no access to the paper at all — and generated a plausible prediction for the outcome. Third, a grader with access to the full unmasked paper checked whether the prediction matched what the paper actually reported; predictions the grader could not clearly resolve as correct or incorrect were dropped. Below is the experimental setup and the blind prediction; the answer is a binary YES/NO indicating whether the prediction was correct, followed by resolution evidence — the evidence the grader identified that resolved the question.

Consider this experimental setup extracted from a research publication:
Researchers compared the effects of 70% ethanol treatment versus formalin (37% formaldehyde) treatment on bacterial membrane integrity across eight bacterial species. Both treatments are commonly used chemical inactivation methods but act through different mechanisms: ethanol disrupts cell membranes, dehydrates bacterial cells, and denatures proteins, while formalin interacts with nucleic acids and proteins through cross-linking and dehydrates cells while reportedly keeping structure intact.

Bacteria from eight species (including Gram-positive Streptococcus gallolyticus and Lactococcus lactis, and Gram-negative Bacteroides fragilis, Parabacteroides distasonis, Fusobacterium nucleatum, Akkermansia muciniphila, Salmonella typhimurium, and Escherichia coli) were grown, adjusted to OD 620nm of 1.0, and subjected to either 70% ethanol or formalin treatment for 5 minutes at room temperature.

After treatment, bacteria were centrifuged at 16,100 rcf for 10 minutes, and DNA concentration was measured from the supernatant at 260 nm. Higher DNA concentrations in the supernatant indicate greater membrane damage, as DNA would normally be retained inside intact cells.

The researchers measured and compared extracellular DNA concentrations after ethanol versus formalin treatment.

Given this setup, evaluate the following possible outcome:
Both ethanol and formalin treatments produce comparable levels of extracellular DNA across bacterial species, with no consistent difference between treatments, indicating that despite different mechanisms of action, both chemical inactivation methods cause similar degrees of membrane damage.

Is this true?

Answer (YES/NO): NO